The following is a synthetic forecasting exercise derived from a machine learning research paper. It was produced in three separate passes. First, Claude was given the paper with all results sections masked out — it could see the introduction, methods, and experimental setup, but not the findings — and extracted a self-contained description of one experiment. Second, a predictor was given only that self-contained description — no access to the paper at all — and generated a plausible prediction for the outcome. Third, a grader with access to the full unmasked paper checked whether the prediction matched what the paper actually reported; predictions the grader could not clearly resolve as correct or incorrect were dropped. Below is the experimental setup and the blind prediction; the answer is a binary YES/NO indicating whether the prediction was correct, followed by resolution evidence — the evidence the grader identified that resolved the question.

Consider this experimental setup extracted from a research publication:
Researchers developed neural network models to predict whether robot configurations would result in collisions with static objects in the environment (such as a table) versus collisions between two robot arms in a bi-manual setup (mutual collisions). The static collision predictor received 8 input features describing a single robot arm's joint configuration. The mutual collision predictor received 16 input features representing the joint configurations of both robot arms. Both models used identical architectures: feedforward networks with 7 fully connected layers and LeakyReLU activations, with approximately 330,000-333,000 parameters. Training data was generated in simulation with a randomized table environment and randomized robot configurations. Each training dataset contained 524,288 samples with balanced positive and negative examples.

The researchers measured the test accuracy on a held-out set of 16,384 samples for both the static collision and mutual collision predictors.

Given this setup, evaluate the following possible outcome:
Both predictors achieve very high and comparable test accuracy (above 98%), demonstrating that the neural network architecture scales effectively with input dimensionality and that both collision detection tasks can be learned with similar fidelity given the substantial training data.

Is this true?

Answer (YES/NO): NO